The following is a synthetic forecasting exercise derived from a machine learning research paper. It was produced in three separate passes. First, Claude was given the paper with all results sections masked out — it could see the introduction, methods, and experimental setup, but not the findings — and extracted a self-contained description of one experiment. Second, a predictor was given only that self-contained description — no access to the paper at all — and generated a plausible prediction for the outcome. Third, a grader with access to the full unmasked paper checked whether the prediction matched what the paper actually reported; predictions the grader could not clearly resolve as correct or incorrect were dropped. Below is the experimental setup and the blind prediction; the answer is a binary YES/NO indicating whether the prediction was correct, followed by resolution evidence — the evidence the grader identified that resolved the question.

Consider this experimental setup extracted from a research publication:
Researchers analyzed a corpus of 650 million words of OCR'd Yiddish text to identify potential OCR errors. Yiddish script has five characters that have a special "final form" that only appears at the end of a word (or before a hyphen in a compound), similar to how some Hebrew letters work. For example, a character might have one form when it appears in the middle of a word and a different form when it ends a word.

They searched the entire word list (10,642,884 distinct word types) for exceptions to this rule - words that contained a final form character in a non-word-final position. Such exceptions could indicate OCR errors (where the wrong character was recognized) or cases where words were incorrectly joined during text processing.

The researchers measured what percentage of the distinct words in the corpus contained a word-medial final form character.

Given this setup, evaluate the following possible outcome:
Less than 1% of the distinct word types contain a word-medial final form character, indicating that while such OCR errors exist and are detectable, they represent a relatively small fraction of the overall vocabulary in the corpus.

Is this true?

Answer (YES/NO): NO